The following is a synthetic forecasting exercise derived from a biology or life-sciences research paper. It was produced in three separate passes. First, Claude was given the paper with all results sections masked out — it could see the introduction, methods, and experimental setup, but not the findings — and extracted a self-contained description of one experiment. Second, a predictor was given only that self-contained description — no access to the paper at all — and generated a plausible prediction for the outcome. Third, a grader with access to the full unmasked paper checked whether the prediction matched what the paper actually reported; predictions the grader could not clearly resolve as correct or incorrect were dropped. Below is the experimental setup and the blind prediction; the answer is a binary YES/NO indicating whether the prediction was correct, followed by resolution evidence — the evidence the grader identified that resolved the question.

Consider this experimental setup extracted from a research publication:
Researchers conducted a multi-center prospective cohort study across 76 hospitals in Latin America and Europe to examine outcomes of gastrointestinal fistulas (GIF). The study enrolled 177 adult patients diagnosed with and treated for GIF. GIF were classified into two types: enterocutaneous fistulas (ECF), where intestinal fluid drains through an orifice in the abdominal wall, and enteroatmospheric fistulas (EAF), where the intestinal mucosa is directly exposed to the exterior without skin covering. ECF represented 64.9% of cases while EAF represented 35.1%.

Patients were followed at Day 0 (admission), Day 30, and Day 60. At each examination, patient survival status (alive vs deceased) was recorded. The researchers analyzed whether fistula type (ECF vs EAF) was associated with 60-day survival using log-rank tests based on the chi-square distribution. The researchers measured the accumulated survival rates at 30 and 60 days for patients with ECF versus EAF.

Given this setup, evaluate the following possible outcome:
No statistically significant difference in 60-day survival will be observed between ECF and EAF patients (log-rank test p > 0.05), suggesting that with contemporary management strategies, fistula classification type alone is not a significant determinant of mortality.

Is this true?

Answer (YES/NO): NO